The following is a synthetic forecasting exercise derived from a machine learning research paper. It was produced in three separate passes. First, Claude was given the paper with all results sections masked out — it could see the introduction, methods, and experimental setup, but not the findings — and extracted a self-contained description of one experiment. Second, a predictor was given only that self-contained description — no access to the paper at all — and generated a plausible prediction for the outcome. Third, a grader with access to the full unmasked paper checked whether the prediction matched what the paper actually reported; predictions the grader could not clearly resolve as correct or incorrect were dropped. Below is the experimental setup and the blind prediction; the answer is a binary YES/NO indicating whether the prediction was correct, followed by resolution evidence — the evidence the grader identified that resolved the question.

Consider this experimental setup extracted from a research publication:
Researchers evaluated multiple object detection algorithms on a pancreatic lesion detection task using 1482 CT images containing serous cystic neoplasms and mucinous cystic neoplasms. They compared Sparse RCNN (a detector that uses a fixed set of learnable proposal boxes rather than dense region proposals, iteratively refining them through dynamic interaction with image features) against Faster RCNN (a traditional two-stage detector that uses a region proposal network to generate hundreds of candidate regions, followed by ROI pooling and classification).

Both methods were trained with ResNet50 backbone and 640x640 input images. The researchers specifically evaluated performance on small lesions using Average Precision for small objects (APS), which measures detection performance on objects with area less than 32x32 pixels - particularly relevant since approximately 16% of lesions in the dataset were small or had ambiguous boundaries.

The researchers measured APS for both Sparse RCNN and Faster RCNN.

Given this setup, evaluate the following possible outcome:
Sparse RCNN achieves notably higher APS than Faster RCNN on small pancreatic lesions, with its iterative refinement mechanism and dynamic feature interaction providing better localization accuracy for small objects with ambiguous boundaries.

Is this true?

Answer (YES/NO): NO